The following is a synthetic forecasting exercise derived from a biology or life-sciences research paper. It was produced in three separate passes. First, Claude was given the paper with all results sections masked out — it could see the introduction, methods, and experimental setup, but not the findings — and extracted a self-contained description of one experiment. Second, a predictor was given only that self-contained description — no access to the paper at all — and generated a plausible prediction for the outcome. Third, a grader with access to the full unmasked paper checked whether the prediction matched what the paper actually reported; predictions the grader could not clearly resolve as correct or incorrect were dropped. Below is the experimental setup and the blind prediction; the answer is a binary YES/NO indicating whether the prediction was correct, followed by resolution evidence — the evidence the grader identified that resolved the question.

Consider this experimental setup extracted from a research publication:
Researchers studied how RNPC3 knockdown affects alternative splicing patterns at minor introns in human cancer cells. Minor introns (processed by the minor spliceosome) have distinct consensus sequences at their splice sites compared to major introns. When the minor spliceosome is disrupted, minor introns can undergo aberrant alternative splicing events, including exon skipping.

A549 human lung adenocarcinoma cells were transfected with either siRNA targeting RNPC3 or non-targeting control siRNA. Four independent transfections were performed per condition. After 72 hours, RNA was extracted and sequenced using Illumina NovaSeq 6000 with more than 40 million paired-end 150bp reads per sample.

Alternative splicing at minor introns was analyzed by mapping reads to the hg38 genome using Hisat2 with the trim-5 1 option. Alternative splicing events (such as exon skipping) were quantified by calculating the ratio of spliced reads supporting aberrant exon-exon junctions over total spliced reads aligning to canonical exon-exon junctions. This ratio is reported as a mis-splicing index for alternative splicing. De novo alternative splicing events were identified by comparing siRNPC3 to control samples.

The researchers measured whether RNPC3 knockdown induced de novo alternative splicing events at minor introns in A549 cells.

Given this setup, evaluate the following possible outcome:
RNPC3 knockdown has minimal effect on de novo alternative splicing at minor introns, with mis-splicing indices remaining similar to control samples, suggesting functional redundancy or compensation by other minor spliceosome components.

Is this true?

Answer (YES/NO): NO